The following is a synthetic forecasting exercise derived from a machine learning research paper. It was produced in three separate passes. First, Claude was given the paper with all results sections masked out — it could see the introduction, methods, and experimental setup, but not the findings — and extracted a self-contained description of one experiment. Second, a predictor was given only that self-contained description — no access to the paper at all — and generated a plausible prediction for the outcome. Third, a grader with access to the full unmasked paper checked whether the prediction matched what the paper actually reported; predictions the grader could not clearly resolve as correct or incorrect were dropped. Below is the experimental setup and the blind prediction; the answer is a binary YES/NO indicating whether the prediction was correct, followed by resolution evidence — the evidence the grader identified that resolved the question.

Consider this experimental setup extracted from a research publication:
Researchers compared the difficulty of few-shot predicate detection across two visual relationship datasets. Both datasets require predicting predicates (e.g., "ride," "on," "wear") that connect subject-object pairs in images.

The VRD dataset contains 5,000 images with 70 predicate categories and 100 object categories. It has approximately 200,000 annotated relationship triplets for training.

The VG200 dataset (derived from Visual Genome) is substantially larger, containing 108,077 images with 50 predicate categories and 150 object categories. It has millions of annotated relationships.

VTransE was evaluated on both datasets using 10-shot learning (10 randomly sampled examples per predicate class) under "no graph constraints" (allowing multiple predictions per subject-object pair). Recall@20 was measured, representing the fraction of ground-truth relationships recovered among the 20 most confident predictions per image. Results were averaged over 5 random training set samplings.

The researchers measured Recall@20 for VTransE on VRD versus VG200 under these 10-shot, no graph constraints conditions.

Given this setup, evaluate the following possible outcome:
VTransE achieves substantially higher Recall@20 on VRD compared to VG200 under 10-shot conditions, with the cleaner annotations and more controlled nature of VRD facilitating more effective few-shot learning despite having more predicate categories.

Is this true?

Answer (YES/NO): YES